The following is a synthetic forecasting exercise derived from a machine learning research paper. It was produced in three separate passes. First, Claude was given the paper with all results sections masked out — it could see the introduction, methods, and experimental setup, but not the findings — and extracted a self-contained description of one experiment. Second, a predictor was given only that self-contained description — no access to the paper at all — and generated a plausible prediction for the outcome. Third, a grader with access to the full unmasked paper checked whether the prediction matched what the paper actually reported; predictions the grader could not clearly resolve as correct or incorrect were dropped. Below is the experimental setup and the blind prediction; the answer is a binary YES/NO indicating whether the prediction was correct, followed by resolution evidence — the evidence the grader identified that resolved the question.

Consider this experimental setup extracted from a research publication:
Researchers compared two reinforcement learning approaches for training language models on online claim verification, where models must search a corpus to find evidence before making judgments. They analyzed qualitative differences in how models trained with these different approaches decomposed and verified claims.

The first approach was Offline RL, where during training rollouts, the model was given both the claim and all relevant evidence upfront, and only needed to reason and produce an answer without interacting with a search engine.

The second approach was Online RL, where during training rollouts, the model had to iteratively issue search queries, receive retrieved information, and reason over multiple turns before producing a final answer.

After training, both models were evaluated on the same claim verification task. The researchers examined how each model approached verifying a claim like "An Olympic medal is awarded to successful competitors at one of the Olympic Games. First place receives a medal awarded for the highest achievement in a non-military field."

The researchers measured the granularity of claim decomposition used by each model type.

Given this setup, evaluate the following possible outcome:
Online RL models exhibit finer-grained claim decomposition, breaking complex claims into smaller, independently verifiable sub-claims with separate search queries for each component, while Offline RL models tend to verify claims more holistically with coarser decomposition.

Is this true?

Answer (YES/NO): YES